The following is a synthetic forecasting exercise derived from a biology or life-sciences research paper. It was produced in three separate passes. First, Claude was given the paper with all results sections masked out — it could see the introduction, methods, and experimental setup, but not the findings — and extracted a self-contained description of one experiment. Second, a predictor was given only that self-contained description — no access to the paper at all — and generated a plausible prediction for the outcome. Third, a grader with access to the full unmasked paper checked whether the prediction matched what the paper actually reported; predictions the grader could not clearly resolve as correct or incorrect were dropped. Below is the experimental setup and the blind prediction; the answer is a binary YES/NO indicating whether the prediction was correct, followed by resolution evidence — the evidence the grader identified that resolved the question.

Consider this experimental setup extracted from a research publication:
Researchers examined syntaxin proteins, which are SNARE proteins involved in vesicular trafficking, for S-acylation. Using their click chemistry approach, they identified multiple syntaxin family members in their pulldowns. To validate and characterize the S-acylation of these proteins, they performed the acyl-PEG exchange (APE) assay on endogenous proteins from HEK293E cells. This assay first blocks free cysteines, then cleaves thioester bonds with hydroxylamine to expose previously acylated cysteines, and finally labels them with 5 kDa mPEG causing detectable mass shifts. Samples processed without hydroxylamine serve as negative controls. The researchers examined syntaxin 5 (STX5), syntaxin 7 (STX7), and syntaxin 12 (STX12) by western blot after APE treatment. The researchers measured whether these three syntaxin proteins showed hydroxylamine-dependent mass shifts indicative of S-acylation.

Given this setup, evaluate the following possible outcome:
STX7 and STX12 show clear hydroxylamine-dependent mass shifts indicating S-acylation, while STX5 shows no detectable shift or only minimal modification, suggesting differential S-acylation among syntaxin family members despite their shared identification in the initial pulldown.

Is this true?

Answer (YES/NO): YES